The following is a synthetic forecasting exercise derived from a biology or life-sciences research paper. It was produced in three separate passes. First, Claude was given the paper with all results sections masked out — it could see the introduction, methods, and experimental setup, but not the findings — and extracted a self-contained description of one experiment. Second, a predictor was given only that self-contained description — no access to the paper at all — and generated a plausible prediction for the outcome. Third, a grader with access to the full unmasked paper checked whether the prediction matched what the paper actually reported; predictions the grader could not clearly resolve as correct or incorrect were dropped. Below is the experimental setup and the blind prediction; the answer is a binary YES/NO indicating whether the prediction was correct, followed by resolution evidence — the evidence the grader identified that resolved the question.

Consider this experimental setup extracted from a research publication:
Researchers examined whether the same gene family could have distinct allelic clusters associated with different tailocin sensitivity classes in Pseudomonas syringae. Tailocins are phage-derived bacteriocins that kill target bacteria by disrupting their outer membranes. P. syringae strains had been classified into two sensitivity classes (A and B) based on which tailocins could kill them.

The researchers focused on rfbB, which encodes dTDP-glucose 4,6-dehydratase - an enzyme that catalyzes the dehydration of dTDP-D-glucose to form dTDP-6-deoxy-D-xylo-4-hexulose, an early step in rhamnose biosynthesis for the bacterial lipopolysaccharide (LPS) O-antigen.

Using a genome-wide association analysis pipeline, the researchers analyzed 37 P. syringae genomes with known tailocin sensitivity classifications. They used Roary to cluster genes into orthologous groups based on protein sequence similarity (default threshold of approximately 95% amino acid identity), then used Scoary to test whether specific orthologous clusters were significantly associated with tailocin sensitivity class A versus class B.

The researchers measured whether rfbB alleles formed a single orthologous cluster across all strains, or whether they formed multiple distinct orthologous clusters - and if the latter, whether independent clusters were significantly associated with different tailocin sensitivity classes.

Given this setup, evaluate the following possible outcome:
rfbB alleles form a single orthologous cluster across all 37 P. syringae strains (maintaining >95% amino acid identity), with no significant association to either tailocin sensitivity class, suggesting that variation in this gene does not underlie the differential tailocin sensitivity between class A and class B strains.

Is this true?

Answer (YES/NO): NO